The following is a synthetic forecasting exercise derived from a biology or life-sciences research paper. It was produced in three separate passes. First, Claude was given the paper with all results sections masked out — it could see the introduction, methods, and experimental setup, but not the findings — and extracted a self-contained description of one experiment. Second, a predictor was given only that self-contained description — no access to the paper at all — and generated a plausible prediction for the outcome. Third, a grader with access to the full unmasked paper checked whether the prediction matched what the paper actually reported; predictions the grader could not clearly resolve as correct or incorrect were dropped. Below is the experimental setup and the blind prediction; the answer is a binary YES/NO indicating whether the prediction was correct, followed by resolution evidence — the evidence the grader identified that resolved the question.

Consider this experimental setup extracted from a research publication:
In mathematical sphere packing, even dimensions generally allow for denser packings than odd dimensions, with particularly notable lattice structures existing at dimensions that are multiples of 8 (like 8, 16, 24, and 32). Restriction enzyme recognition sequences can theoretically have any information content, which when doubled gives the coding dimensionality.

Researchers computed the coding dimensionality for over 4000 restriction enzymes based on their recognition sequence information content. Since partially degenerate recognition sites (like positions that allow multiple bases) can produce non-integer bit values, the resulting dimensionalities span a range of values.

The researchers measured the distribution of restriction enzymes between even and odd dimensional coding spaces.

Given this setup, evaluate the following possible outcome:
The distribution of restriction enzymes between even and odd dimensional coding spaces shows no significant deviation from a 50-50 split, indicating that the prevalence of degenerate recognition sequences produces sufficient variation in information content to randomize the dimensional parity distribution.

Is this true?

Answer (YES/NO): NO